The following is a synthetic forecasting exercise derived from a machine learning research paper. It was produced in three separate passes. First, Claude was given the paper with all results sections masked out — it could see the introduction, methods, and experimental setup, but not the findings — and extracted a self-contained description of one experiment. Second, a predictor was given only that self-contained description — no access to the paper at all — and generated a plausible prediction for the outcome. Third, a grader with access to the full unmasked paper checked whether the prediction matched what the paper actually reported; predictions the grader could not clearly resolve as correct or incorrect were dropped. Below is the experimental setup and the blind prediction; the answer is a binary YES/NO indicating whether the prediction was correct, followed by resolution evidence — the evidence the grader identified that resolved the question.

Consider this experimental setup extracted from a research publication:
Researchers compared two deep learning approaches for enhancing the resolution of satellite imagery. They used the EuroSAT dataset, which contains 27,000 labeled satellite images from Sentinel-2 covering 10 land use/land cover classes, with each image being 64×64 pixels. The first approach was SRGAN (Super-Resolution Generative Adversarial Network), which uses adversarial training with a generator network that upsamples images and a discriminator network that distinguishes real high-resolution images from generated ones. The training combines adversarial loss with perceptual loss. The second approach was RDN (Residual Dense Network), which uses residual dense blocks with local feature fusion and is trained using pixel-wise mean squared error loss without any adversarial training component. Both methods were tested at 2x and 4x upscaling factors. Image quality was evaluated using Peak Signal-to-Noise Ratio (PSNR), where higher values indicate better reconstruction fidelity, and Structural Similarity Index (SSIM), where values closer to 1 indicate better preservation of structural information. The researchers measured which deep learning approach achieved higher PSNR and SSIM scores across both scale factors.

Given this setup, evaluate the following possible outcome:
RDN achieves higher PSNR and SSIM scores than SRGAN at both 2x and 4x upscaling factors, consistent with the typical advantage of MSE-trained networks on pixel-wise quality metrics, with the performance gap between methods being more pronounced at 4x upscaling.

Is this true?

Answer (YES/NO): NO